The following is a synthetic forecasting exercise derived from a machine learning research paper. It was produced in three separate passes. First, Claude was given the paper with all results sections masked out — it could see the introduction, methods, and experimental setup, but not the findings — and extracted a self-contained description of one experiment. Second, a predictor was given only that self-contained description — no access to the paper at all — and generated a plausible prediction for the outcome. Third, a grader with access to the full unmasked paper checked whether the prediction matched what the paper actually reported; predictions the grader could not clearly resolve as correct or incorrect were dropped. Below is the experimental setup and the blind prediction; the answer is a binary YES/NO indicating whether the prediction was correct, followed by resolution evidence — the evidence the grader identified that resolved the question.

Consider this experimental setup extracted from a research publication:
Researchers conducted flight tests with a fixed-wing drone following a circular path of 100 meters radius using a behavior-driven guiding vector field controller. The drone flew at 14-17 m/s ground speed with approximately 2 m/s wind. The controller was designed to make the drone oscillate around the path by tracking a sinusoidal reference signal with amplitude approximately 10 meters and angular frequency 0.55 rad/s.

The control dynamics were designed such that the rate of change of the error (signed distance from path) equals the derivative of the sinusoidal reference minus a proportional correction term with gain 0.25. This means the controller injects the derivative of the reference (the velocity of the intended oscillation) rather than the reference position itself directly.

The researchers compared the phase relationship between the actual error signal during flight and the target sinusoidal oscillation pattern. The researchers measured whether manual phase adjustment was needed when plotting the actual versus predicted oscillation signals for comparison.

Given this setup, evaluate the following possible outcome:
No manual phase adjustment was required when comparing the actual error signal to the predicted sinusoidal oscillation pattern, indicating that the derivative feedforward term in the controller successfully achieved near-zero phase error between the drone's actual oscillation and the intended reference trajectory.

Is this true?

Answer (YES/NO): NO